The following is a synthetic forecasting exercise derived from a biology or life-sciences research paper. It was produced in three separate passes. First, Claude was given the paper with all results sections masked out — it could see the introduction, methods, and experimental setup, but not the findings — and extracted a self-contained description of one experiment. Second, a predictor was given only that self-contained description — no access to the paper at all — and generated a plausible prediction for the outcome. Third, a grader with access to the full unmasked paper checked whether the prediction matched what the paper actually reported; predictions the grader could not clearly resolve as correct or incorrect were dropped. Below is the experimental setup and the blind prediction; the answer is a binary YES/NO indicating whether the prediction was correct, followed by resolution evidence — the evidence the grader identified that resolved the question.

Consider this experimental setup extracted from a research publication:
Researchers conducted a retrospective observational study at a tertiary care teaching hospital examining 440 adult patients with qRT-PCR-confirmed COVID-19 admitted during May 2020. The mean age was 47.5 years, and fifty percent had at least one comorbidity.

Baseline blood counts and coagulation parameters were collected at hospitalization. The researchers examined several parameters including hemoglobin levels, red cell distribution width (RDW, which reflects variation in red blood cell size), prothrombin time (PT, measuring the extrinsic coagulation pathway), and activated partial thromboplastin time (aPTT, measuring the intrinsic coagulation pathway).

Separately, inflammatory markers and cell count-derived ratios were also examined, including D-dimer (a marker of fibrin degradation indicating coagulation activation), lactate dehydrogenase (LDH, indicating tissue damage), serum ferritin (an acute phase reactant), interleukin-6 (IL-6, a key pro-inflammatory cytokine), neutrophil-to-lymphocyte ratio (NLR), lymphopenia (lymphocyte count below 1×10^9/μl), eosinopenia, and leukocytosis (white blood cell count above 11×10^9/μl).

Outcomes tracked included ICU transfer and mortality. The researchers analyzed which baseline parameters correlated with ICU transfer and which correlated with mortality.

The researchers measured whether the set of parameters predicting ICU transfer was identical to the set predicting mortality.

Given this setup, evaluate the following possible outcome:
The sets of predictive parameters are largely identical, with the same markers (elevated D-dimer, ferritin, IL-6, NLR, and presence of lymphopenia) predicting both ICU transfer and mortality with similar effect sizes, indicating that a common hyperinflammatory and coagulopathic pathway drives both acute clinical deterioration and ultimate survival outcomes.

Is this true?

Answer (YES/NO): NO